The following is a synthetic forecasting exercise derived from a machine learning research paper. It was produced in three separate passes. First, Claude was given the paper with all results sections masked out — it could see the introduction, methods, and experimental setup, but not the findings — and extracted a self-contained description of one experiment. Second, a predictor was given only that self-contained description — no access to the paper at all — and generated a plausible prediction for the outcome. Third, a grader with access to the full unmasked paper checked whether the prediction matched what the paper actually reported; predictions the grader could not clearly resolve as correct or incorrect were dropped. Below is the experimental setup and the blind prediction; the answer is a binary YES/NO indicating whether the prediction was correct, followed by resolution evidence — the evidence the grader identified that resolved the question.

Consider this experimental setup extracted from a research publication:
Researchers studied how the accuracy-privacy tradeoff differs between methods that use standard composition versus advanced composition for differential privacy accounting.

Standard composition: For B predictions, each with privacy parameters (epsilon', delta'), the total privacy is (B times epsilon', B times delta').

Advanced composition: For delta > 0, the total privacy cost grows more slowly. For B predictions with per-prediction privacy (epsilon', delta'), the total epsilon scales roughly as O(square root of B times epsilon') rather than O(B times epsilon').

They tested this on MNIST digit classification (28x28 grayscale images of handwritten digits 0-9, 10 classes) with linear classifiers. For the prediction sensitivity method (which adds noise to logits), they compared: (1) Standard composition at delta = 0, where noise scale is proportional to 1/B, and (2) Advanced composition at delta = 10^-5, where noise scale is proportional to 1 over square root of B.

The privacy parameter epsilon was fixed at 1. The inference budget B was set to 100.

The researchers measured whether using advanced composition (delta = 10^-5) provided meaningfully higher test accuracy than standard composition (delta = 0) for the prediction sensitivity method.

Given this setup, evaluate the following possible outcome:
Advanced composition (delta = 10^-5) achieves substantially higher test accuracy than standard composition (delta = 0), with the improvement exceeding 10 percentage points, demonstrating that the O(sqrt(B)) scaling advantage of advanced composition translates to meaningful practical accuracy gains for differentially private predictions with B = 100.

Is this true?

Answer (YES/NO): NO